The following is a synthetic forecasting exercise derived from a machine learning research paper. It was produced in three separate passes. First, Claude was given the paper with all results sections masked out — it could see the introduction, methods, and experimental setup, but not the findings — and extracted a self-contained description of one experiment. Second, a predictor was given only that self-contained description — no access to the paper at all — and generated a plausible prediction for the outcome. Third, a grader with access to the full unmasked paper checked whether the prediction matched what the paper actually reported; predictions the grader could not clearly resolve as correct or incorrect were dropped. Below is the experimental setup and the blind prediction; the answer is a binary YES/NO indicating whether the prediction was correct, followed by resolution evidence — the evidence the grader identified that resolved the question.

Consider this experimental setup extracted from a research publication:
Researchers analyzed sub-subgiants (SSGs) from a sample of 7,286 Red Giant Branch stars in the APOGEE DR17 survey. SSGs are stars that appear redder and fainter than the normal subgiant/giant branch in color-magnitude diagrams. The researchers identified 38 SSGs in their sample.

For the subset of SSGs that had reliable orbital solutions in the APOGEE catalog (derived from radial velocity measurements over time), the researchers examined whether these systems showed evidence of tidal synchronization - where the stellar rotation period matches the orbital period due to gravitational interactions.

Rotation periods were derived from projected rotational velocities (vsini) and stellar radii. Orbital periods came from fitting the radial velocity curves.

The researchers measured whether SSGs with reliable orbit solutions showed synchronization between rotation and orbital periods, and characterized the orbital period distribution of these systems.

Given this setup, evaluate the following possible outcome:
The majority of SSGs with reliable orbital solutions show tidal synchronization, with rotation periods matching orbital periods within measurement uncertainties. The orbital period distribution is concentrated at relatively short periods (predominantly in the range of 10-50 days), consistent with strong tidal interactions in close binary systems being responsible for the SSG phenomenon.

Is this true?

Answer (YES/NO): NO